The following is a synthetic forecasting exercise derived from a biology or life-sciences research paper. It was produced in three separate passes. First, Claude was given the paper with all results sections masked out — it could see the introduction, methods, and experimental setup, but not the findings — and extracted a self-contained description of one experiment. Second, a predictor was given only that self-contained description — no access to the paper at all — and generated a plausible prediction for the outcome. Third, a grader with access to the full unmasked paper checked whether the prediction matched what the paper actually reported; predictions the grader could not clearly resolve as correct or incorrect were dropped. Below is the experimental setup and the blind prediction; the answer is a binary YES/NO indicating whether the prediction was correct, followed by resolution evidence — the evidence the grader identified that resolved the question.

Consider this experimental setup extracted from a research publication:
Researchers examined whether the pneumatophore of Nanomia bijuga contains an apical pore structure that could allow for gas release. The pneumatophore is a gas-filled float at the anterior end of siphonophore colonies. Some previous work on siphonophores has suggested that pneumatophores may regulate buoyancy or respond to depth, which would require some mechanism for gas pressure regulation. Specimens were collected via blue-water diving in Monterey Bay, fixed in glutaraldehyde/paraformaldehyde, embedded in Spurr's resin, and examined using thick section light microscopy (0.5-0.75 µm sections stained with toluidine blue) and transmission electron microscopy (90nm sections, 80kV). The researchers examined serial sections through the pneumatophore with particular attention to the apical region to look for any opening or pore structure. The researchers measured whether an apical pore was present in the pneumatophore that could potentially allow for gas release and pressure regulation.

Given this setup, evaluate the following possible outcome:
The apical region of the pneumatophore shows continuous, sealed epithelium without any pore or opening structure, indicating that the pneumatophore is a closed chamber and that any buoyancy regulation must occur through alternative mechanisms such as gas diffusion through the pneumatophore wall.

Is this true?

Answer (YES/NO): NO